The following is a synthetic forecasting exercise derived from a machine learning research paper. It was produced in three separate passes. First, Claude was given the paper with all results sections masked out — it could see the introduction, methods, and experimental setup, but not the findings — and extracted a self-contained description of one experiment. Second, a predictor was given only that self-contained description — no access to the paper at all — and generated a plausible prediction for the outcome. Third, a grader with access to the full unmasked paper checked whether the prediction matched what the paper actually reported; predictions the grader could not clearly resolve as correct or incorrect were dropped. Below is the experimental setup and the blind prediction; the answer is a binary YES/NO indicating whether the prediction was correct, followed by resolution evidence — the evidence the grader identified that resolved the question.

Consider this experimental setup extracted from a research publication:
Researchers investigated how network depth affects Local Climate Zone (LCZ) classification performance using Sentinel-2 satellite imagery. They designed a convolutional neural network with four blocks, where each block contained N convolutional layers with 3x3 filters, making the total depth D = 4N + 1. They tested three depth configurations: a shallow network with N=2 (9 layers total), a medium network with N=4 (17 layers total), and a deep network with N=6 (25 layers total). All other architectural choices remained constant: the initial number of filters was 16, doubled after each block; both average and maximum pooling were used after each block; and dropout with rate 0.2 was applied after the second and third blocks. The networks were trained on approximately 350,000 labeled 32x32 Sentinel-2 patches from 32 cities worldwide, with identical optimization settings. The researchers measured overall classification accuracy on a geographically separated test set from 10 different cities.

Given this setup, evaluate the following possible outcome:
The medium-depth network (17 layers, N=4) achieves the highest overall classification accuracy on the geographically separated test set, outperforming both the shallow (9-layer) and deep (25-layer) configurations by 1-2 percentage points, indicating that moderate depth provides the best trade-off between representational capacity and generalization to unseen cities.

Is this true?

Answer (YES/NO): NO